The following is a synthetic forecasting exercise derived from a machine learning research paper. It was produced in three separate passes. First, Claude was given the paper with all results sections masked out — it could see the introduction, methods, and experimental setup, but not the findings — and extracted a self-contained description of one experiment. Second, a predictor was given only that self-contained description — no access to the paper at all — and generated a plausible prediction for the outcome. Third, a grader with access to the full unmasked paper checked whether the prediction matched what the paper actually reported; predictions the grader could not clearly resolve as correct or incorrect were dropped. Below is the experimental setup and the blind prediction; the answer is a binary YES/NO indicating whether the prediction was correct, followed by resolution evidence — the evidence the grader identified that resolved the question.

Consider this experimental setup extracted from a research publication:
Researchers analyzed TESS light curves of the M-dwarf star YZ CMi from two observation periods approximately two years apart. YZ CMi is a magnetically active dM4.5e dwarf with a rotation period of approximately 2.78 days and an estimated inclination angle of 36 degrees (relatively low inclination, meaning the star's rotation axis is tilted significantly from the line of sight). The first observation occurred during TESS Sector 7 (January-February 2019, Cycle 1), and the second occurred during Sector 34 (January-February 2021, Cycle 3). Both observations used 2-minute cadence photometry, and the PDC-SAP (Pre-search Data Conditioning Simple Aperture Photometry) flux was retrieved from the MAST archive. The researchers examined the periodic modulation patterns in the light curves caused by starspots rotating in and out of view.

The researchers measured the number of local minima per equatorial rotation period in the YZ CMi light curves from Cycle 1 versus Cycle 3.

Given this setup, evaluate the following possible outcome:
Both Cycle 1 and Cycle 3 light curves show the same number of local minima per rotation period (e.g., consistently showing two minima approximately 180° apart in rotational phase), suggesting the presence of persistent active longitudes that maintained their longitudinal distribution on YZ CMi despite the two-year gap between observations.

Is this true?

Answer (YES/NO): NO